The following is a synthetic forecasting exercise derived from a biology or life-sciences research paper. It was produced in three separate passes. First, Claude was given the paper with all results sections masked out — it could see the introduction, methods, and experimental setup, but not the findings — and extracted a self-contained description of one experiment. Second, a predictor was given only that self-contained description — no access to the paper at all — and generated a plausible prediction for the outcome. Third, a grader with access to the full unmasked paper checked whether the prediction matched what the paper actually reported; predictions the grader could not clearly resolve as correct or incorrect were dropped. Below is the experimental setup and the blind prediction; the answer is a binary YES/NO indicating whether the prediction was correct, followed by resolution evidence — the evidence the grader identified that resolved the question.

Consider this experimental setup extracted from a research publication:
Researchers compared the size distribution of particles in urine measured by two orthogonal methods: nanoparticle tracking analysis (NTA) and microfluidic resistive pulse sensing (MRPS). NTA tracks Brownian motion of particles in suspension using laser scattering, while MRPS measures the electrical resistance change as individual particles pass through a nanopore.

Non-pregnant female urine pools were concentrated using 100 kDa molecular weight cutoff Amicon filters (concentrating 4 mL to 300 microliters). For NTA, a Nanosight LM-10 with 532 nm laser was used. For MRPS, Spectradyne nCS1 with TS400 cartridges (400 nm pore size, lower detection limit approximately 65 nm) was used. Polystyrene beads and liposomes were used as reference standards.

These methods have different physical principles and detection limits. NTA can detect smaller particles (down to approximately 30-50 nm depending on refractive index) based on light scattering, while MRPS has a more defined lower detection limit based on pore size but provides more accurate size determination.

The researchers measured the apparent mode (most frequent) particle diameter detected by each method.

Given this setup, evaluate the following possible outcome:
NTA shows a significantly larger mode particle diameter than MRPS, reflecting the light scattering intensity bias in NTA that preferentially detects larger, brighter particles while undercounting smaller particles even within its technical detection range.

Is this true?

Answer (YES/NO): YES